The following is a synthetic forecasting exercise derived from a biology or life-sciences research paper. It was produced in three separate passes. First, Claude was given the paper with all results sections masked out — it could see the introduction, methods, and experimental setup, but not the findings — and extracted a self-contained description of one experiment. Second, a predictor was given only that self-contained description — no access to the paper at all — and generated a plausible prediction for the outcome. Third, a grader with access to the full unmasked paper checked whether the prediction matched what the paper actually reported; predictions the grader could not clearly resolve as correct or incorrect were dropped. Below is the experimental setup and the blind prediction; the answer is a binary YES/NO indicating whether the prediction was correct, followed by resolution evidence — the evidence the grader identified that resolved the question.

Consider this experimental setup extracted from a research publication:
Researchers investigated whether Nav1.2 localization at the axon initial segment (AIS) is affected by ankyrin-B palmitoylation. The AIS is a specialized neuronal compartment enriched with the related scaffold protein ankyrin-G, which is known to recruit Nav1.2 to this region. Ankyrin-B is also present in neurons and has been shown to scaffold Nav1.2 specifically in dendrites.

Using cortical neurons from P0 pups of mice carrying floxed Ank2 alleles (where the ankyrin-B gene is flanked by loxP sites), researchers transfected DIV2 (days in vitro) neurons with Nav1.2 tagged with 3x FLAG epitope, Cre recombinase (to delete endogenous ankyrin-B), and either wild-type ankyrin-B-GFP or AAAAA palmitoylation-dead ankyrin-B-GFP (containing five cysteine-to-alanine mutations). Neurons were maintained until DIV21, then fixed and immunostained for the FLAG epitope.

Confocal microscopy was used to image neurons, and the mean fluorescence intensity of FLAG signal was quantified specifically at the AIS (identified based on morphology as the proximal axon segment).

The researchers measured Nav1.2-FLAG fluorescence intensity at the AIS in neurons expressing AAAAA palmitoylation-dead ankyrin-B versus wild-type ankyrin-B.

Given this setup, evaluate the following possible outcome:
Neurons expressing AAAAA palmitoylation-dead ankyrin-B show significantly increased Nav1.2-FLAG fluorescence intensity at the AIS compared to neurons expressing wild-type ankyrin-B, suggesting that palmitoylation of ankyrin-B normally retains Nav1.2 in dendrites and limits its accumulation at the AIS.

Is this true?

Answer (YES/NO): NO